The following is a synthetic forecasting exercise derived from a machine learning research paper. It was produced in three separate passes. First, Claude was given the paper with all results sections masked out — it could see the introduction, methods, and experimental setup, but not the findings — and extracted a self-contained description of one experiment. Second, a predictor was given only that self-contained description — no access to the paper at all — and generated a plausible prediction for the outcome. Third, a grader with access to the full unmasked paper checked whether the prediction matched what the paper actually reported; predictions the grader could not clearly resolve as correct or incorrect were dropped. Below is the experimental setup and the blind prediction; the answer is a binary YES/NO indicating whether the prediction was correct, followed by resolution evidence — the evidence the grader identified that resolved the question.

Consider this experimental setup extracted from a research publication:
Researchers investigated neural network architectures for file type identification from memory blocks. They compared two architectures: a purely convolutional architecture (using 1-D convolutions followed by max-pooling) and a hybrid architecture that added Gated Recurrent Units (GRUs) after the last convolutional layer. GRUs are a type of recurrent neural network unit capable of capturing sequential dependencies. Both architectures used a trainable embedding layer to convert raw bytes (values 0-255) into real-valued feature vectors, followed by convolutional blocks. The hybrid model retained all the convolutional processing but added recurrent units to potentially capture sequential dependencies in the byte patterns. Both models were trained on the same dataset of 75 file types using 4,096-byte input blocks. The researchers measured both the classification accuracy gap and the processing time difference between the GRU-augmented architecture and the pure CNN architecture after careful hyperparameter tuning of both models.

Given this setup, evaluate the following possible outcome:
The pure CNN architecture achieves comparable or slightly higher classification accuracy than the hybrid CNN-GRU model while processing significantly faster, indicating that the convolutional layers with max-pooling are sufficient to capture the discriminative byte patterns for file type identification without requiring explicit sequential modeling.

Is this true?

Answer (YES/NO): NO